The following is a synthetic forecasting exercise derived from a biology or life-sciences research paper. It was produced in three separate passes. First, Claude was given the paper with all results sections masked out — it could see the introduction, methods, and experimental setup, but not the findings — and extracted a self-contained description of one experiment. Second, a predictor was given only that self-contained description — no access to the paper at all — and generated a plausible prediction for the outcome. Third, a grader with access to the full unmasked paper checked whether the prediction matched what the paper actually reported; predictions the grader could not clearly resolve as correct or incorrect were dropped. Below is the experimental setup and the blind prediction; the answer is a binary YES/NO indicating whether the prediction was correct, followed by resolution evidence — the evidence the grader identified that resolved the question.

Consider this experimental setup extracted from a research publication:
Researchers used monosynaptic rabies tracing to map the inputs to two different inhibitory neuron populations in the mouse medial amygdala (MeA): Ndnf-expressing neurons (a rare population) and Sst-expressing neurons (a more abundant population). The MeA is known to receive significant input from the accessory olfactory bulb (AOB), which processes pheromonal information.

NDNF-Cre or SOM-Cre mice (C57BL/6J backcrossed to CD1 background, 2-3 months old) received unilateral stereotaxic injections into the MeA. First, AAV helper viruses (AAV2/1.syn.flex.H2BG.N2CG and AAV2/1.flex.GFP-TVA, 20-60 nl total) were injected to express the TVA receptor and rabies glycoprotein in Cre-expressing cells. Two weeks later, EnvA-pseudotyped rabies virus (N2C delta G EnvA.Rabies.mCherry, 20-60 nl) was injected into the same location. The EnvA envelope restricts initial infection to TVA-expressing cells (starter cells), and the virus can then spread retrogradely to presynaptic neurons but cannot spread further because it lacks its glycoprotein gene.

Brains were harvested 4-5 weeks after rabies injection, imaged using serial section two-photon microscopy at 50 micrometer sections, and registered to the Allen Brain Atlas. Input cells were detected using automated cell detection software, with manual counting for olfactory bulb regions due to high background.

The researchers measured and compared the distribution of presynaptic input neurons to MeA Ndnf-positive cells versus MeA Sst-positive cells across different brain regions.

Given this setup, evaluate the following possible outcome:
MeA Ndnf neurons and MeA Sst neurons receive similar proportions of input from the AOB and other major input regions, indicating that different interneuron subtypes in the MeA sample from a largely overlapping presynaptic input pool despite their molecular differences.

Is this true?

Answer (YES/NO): NO